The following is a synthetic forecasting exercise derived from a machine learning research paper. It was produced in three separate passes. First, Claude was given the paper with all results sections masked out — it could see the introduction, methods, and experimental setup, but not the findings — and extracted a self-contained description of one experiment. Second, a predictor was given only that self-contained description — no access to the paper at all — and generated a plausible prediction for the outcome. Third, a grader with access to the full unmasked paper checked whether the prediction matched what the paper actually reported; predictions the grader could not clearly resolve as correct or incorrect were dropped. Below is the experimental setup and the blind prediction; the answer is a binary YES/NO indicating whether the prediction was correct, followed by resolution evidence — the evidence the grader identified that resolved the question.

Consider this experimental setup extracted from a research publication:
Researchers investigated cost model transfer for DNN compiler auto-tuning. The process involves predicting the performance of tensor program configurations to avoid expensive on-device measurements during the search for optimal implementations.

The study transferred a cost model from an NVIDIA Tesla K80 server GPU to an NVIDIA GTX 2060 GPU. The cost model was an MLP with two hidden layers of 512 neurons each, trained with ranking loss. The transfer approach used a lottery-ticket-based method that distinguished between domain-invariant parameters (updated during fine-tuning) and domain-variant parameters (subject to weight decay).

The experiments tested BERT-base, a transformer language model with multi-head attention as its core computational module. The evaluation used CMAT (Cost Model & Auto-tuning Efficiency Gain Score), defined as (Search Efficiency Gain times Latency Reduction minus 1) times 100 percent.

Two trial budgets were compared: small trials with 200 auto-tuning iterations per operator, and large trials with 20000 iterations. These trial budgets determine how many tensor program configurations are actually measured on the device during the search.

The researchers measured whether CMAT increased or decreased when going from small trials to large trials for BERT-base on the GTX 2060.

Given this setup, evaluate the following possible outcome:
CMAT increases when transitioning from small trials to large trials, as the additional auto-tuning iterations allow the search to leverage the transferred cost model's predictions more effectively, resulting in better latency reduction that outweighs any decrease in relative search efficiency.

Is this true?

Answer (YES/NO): YES